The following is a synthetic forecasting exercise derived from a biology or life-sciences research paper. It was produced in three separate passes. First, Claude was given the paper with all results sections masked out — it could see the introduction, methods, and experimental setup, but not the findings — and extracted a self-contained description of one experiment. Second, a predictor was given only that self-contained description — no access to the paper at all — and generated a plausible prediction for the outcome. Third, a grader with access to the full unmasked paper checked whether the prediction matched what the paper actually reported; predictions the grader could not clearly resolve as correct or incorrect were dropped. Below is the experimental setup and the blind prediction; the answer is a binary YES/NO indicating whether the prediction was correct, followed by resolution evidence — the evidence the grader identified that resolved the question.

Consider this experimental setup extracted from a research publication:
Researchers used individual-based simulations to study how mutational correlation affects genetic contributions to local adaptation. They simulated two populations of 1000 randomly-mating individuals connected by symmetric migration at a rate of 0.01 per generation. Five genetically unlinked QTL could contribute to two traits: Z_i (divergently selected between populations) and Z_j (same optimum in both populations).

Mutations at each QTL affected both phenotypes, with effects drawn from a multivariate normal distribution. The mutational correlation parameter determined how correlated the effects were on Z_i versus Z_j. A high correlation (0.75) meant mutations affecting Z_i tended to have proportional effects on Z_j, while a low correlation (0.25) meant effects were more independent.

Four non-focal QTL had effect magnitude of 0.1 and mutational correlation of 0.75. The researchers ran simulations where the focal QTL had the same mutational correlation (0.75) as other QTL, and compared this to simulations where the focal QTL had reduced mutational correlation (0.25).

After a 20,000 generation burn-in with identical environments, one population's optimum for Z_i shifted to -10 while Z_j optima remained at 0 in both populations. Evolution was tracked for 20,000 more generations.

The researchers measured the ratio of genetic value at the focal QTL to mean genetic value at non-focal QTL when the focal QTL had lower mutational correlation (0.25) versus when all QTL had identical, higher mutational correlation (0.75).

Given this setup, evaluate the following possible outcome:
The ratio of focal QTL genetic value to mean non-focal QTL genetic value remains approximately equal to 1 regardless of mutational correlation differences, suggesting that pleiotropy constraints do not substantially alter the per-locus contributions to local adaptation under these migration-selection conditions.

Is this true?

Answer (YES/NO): NO